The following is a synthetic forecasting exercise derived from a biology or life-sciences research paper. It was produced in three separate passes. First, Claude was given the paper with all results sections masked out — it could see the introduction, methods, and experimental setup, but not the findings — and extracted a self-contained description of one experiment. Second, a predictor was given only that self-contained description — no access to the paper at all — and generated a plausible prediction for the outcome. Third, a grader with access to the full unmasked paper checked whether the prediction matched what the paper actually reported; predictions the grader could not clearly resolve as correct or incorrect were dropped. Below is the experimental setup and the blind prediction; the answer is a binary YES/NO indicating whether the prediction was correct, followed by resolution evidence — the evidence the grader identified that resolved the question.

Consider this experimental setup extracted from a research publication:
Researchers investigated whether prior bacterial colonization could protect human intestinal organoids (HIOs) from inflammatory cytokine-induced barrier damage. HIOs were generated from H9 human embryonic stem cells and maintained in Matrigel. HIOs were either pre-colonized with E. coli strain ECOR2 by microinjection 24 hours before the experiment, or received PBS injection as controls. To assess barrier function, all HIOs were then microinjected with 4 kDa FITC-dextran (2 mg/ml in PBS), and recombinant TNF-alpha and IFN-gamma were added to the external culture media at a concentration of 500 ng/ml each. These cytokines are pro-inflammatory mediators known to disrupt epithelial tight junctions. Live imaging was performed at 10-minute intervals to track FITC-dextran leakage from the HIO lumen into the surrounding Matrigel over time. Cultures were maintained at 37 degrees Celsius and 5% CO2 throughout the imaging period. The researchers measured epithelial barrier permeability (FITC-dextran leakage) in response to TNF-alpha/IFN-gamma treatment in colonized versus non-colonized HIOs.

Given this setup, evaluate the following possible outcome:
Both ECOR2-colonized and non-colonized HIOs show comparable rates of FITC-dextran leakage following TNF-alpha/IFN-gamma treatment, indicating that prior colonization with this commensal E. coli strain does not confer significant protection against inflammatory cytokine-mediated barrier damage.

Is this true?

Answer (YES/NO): NO